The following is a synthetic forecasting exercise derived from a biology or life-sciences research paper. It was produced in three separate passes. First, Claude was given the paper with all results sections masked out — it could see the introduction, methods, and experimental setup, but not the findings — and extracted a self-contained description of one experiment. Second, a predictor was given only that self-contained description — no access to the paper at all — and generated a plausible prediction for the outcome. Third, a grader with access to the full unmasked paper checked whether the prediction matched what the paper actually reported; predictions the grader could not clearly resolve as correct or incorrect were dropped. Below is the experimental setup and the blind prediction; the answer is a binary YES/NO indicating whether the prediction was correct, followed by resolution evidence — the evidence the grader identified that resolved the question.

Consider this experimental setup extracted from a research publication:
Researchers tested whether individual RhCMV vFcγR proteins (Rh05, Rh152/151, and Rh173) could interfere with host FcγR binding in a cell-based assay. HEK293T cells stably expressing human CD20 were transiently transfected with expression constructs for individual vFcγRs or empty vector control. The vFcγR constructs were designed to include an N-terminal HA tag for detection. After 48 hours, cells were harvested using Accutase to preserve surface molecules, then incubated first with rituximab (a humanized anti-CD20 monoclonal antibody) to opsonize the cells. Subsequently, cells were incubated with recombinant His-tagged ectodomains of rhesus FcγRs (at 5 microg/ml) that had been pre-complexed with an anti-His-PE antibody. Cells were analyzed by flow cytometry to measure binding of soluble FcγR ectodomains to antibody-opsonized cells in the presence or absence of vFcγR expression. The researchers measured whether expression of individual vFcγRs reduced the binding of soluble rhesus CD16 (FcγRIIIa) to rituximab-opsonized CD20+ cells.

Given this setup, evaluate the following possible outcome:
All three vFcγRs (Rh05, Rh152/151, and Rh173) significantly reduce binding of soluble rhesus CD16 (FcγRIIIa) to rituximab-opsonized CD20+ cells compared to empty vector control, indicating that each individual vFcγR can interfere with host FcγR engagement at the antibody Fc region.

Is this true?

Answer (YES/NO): NO